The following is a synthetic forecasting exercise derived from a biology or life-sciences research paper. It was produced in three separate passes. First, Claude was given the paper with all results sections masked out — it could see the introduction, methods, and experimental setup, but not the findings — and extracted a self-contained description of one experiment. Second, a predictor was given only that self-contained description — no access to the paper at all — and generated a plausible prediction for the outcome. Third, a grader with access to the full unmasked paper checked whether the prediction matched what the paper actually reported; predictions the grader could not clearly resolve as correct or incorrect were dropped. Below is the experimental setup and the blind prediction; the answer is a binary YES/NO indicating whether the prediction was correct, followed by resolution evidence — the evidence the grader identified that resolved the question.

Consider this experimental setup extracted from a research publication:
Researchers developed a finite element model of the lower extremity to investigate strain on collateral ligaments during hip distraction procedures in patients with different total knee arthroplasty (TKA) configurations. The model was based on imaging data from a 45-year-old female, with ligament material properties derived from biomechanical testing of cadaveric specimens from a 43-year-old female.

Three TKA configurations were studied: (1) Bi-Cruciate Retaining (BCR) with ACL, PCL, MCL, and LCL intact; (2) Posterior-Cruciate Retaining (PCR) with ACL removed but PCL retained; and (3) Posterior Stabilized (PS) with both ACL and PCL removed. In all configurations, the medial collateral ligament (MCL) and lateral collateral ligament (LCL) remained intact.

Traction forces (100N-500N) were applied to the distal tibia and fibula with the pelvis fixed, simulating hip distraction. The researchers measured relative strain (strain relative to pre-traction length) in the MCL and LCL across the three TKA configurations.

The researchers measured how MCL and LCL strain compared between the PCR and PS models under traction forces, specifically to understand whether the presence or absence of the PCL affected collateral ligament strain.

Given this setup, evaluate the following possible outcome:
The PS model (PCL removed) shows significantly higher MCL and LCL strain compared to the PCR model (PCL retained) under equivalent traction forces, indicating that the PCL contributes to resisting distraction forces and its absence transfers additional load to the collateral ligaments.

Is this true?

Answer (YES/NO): NO